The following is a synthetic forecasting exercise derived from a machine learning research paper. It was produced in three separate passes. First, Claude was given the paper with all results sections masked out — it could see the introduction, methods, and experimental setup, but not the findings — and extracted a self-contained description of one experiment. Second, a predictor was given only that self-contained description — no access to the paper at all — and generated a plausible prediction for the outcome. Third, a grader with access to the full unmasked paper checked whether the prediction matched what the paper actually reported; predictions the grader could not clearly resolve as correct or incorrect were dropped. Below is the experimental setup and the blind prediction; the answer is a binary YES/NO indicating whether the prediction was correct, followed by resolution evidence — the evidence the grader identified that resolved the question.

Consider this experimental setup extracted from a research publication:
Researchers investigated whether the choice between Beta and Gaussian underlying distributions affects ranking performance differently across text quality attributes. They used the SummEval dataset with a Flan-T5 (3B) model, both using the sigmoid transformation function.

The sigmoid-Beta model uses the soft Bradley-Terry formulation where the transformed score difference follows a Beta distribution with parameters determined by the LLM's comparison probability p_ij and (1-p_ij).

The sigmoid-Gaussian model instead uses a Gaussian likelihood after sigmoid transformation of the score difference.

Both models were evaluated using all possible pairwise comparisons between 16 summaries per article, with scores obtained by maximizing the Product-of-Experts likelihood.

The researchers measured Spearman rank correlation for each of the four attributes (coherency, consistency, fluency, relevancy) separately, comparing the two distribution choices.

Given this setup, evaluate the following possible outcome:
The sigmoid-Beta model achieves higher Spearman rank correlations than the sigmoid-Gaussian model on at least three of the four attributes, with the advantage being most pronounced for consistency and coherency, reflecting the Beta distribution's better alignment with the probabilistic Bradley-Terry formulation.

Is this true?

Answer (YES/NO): NO